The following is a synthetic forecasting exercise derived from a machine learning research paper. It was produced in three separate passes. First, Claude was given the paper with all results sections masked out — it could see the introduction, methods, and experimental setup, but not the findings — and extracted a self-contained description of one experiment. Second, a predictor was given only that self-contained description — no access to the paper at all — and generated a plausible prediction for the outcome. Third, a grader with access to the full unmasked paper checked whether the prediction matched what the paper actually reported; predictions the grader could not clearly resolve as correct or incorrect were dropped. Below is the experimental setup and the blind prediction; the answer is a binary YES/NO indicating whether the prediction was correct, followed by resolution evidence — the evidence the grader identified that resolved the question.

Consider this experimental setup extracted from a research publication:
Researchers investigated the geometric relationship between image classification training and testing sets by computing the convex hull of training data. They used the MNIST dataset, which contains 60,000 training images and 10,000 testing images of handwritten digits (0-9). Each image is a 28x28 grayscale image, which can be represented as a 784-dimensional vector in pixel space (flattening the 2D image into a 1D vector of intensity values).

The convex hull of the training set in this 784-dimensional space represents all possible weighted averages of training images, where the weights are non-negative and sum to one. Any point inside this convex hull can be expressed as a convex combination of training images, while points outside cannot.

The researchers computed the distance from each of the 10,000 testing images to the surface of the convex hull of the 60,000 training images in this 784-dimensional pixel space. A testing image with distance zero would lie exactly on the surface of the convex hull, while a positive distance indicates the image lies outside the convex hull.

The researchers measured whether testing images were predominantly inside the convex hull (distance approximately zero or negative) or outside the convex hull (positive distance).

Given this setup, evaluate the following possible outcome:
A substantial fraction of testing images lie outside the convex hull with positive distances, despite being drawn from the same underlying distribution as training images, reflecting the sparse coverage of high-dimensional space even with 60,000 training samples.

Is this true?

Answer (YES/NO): NO